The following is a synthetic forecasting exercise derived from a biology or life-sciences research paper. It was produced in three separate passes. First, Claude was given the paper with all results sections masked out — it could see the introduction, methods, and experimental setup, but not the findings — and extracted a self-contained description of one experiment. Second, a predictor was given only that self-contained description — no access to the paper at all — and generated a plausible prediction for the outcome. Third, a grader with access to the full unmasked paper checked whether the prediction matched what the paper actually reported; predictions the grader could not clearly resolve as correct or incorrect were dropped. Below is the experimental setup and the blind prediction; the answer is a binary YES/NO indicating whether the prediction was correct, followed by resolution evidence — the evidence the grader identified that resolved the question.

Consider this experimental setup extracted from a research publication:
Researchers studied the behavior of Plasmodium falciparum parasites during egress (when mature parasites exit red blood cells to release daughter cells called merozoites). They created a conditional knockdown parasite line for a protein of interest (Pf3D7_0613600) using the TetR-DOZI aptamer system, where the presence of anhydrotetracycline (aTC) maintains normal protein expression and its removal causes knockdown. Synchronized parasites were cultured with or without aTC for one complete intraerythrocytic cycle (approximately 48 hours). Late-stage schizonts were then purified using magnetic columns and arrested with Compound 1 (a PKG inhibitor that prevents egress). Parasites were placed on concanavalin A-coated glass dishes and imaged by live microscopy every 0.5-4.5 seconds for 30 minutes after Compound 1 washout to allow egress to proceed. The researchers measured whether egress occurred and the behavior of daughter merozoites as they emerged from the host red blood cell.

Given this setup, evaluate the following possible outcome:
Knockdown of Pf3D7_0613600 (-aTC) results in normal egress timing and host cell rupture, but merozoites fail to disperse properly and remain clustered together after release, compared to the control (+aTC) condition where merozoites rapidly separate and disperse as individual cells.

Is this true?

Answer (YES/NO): YES